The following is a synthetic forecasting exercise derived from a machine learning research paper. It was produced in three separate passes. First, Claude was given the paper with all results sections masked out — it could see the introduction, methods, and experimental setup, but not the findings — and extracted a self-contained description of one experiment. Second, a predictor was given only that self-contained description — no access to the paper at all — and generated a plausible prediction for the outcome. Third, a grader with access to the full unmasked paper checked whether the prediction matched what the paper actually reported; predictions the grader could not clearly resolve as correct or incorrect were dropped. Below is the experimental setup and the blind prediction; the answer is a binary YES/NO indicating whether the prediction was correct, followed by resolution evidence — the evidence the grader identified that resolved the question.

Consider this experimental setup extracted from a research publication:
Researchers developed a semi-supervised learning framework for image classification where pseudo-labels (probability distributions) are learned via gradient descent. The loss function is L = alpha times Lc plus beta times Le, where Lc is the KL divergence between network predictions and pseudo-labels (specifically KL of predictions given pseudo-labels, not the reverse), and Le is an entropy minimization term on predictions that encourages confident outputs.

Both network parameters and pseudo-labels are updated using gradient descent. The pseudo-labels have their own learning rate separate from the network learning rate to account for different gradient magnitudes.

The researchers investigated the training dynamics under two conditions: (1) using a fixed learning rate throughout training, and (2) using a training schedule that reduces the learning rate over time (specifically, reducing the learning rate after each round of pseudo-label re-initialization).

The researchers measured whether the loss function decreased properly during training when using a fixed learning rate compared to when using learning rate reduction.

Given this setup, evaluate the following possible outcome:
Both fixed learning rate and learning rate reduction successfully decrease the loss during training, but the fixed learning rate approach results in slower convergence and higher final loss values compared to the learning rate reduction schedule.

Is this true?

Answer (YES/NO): NO